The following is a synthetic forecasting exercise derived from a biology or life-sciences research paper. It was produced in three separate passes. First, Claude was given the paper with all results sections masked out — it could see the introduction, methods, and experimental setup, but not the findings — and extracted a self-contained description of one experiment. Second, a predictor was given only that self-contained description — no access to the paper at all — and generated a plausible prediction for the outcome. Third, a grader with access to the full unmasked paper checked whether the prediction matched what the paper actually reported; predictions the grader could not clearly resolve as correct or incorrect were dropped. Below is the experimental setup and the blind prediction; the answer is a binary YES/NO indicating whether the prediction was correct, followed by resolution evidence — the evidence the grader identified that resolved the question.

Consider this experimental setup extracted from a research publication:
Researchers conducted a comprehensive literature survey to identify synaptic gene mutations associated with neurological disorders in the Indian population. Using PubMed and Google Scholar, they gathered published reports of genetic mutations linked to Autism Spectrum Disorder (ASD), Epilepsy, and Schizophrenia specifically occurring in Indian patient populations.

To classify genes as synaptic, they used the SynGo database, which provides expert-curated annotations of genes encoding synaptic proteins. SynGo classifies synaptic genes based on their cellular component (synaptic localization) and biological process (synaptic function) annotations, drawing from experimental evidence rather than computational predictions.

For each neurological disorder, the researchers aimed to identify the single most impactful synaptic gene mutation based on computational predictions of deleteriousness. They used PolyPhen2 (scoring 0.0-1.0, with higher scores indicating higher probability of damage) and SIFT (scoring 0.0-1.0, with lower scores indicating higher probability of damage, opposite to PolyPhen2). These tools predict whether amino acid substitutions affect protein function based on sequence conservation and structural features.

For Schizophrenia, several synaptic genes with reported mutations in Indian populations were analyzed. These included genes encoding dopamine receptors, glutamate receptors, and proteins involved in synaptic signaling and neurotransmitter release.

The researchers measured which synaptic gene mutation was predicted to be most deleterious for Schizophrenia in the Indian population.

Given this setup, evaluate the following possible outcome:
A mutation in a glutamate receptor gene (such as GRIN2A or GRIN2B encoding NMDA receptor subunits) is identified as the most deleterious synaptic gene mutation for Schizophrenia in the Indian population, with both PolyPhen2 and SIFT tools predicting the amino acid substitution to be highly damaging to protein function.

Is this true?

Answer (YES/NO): NO